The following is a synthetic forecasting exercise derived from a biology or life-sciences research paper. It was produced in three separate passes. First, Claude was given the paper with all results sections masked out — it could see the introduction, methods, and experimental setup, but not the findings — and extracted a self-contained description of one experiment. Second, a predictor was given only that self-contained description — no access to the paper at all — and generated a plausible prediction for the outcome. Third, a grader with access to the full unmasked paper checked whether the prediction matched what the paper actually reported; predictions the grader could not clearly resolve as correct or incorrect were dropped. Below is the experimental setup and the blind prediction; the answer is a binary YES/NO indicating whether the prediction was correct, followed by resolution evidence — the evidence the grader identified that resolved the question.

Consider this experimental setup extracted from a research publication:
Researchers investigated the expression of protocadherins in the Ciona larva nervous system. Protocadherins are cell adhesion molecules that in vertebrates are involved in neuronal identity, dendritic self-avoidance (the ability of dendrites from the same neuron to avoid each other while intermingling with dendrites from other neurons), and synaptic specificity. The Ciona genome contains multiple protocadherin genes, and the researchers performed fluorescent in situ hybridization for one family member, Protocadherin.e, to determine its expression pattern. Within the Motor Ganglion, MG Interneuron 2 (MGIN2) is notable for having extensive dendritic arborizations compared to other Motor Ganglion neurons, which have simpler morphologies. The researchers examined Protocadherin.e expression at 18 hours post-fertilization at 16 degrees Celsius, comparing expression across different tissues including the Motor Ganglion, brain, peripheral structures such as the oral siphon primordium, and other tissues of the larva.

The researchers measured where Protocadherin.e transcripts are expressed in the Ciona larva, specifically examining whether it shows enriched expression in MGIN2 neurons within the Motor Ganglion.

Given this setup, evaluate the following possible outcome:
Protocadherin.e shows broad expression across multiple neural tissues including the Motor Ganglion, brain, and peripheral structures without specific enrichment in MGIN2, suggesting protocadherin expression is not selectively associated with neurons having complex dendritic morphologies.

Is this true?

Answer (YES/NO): NO